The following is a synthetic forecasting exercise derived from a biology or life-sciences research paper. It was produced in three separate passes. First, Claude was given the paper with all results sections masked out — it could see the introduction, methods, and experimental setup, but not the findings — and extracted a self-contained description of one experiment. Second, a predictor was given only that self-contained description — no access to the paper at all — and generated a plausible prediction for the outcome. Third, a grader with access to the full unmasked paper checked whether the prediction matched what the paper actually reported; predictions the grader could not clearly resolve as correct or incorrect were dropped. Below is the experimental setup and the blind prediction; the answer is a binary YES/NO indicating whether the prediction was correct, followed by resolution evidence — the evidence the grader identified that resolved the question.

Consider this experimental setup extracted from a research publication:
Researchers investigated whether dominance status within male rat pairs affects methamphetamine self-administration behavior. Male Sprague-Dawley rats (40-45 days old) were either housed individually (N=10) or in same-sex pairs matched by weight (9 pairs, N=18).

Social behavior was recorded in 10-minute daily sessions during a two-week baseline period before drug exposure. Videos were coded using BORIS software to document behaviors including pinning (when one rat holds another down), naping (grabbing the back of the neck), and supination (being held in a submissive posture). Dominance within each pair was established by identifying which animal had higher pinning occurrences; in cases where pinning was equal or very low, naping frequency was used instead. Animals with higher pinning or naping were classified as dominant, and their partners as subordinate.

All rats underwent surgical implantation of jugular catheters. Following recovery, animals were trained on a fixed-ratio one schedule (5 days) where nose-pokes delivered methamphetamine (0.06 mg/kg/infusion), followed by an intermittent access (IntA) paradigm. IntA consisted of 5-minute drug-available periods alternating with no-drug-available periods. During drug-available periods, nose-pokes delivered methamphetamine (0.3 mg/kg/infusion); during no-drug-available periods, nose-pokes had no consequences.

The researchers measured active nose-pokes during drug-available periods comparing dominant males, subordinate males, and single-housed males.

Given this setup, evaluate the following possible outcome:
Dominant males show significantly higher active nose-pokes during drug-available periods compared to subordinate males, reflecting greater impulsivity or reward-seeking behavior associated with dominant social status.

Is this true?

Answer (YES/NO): YES